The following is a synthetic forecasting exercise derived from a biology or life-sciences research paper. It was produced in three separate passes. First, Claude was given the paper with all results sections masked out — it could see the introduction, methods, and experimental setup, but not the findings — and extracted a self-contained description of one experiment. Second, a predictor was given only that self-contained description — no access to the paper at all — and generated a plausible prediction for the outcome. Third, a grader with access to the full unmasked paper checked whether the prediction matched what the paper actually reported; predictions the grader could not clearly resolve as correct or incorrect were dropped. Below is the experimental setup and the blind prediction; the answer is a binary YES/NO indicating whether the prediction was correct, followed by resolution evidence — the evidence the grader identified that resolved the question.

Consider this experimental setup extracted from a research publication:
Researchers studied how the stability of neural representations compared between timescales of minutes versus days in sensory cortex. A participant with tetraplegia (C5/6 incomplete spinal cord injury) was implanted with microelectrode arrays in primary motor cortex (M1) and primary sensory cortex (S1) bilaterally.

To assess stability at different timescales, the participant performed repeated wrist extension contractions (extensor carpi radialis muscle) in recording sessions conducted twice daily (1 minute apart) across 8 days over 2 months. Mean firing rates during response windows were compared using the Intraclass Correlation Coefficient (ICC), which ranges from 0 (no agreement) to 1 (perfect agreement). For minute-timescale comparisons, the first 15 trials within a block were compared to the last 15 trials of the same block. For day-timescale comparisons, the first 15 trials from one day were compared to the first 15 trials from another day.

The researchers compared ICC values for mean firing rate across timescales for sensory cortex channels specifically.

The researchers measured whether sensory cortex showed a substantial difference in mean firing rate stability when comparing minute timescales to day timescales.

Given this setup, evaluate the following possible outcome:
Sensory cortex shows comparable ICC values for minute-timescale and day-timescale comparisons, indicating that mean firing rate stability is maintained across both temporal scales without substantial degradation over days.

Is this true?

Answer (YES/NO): NO